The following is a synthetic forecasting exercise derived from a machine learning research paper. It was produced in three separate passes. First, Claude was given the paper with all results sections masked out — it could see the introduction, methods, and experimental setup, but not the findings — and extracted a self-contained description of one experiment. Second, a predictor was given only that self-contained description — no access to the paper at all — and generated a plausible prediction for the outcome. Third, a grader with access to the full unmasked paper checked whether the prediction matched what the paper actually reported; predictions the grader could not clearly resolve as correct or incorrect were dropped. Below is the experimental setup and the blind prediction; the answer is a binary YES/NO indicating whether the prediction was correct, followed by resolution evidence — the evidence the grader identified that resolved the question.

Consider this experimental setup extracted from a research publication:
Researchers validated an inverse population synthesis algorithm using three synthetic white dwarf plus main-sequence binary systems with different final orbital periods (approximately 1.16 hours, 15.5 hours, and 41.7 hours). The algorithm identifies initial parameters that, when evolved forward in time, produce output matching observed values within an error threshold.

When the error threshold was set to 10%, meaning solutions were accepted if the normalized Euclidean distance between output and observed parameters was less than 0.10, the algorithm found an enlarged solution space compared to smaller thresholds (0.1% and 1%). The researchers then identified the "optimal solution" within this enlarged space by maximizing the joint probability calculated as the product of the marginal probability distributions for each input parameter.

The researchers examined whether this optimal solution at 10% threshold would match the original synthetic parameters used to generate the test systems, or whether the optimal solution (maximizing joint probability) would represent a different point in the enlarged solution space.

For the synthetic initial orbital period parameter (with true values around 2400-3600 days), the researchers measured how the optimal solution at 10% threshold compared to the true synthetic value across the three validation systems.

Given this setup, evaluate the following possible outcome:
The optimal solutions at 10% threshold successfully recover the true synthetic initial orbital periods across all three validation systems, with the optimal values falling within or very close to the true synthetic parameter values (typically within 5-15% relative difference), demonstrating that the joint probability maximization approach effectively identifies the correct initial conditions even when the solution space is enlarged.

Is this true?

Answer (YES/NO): NO